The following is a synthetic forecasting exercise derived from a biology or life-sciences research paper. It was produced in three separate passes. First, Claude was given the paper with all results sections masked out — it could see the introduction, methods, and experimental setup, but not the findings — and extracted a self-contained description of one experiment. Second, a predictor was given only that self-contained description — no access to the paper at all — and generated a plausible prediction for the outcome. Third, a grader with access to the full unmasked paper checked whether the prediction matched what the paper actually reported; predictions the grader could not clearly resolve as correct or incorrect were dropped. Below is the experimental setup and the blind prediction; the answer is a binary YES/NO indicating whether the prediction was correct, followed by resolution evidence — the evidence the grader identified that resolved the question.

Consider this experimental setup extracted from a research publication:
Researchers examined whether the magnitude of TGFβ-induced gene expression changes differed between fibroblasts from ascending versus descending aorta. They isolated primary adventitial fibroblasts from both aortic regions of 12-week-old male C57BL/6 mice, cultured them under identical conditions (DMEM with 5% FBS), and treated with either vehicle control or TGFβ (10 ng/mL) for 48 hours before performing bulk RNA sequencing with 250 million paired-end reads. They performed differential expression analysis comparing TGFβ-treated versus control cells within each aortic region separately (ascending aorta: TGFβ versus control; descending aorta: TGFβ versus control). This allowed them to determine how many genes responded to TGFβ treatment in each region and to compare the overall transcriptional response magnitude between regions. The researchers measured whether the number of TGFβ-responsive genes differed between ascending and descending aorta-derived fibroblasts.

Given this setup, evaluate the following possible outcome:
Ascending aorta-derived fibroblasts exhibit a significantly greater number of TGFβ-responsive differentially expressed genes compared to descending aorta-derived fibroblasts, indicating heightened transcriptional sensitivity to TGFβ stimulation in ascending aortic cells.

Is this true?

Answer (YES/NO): YES